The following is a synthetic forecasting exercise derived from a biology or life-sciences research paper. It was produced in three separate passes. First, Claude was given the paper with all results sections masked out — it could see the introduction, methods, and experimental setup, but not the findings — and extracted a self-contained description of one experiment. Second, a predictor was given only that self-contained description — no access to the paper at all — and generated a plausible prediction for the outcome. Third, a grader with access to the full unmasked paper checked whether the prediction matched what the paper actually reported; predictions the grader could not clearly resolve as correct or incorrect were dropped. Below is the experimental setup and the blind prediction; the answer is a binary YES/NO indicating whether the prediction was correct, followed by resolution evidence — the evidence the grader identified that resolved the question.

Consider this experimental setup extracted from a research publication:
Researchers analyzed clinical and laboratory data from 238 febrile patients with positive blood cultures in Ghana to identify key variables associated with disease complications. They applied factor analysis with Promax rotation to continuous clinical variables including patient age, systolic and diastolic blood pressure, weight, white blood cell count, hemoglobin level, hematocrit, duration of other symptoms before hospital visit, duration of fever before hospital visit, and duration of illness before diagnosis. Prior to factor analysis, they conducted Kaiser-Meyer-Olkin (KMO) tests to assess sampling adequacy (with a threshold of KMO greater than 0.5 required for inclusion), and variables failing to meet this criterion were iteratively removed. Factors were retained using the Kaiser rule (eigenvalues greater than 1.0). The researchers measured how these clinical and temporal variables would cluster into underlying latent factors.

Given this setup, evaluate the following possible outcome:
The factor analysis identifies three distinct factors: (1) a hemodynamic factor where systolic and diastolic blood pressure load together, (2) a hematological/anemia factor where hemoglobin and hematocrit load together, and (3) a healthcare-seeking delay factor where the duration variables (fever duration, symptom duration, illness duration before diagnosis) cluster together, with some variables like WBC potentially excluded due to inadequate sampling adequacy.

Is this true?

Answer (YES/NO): NO